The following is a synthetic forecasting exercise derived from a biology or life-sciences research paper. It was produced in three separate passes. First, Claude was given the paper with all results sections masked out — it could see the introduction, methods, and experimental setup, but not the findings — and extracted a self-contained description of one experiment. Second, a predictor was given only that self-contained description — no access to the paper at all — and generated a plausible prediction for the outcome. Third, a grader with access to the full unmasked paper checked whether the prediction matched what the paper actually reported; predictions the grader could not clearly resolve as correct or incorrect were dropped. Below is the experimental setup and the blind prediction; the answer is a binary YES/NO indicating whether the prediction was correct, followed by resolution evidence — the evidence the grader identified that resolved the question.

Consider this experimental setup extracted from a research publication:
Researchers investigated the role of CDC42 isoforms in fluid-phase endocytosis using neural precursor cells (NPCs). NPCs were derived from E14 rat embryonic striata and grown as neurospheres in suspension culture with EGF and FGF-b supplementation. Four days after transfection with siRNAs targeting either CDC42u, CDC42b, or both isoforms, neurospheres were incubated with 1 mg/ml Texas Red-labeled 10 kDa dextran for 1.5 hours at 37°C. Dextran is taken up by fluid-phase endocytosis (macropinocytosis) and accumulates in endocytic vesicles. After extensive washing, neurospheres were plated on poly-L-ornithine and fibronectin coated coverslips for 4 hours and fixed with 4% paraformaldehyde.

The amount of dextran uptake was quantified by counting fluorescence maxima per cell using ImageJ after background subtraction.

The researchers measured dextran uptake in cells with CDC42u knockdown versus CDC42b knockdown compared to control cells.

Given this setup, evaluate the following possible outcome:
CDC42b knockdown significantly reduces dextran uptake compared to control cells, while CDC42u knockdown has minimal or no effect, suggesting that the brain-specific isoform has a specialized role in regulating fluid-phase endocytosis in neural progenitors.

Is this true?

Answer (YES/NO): YES